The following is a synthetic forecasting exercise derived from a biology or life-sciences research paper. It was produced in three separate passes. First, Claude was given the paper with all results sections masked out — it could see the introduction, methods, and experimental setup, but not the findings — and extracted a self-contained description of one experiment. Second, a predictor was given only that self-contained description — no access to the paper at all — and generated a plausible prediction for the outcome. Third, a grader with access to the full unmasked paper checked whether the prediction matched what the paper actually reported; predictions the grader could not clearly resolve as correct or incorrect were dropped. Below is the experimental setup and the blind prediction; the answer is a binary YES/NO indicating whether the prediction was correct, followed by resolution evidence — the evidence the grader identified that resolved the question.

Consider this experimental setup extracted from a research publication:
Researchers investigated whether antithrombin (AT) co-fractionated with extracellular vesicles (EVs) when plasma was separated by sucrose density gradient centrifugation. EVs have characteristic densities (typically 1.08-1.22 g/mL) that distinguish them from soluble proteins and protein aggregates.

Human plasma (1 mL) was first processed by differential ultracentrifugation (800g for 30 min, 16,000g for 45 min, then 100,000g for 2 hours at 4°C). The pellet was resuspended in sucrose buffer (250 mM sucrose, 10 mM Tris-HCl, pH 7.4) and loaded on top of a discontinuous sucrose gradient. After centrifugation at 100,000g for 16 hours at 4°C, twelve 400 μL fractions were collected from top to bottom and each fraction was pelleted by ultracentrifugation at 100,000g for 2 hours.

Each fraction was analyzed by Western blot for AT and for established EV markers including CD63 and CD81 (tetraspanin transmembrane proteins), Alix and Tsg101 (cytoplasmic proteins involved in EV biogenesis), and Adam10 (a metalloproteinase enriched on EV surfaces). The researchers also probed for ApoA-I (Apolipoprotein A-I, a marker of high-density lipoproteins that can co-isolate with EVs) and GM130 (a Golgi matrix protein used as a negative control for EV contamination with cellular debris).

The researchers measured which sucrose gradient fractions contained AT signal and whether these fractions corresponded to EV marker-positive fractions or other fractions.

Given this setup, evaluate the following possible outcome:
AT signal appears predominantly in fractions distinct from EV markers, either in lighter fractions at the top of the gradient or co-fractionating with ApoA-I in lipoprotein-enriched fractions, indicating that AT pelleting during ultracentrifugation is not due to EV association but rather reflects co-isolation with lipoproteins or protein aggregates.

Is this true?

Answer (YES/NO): NO